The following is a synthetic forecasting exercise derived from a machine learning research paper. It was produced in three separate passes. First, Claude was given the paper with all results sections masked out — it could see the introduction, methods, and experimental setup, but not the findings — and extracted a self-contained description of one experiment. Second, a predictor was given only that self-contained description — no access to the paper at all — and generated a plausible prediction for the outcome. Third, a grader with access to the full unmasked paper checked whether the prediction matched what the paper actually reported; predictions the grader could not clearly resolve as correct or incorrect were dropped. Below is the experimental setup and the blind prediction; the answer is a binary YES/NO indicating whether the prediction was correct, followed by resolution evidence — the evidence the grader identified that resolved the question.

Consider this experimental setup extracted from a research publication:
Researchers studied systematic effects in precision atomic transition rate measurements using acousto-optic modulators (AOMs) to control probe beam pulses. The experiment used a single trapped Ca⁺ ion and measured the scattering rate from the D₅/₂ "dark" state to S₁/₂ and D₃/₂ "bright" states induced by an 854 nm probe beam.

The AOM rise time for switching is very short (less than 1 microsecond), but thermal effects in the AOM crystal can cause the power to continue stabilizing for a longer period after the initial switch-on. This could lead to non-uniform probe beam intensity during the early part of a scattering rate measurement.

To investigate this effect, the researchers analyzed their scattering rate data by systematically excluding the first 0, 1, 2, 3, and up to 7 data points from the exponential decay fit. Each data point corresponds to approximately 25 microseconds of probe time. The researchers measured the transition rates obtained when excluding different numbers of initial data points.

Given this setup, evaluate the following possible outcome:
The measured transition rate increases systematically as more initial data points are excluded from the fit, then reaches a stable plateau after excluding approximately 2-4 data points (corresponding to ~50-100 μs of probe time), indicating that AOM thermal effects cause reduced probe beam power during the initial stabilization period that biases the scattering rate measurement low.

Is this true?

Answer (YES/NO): NO